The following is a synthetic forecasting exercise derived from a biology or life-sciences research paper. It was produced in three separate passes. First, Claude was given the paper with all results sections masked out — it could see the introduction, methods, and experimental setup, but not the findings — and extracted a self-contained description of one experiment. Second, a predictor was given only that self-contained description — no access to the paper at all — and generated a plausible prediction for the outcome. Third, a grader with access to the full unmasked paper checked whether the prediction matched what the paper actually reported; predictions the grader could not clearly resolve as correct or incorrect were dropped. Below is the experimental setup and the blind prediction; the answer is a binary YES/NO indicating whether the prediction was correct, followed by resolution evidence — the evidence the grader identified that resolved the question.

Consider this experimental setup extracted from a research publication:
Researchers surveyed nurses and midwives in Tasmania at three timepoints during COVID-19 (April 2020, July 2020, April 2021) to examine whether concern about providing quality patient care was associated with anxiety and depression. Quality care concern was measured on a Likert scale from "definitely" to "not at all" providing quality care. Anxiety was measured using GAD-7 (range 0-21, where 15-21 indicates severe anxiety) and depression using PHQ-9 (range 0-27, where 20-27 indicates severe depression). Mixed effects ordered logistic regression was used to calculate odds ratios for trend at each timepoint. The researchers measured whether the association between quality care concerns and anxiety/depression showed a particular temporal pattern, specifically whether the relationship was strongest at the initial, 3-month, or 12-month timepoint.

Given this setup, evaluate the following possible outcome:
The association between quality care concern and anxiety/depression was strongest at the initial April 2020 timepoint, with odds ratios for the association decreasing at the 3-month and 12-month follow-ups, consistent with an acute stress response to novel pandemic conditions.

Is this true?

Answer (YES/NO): NO